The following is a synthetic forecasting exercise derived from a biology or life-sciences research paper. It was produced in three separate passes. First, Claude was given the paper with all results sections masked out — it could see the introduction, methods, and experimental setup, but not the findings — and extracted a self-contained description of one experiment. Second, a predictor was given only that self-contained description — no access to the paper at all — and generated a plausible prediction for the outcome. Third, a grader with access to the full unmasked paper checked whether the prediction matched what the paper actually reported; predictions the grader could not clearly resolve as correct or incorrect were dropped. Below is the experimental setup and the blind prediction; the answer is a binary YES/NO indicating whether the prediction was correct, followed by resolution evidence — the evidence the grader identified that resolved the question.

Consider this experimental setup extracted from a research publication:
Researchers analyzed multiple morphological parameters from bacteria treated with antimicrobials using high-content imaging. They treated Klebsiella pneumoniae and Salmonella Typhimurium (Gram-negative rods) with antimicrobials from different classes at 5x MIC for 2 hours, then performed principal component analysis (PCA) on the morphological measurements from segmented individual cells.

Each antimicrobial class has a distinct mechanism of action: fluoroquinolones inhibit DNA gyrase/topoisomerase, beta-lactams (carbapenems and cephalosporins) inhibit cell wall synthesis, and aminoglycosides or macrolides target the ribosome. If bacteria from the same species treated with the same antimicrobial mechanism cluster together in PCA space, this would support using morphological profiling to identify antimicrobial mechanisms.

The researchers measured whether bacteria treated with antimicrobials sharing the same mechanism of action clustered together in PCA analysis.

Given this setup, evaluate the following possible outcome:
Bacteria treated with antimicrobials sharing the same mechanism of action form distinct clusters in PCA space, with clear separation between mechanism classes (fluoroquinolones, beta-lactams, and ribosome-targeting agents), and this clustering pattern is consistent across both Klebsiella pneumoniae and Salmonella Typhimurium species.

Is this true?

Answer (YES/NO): NO